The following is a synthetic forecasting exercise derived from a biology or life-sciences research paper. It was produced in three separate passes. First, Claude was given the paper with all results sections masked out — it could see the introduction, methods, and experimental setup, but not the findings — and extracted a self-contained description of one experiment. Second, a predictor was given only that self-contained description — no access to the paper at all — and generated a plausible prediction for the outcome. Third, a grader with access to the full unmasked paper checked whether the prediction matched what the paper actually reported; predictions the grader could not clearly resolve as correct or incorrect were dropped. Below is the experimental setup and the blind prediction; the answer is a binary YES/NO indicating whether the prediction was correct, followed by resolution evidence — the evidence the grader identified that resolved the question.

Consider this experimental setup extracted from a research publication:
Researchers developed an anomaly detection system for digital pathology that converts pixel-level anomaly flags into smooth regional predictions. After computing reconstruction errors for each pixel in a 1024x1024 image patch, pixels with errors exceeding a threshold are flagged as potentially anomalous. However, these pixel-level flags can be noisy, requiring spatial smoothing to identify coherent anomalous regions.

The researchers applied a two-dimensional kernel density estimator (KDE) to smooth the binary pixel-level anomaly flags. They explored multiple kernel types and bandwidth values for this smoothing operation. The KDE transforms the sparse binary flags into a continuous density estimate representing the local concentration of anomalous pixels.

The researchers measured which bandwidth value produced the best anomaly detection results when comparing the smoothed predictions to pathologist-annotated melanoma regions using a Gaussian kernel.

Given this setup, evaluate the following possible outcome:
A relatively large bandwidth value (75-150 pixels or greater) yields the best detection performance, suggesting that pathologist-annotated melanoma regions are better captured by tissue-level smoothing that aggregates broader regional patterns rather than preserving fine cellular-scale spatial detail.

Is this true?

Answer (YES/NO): YES